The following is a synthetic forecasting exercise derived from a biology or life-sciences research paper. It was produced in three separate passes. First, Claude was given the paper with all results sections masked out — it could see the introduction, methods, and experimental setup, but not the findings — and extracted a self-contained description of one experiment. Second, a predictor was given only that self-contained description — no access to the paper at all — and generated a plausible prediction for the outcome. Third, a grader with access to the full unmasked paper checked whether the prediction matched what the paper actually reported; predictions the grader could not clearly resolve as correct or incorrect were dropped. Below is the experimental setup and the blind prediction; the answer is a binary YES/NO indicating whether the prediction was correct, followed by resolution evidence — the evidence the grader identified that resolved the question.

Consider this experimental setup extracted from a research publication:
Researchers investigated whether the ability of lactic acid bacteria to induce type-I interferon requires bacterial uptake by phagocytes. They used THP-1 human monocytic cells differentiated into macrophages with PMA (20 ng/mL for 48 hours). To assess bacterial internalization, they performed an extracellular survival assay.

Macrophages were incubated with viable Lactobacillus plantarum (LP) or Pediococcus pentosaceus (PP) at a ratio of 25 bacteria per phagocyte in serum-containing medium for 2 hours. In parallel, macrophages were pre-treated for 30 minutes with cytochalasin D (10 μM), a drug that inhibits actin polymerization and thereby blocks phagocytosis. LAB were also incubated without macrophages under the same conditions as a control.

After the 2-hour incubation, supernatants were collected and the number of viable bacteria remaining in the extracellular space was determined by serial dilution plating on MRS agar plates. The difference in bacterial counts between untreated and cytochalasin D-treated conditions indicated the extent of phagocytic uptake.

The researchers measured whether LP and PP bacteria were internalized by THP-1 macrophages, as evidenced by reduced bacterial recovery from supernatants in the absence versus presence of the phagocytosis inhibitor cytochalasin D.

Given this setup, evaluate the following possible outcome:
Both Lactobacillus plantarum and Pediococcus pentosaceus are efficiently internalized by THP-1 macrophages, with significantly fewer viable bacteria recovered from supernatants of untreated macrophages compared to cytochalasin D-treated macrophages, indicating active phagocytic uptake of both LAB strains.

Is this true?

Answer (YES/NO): NO